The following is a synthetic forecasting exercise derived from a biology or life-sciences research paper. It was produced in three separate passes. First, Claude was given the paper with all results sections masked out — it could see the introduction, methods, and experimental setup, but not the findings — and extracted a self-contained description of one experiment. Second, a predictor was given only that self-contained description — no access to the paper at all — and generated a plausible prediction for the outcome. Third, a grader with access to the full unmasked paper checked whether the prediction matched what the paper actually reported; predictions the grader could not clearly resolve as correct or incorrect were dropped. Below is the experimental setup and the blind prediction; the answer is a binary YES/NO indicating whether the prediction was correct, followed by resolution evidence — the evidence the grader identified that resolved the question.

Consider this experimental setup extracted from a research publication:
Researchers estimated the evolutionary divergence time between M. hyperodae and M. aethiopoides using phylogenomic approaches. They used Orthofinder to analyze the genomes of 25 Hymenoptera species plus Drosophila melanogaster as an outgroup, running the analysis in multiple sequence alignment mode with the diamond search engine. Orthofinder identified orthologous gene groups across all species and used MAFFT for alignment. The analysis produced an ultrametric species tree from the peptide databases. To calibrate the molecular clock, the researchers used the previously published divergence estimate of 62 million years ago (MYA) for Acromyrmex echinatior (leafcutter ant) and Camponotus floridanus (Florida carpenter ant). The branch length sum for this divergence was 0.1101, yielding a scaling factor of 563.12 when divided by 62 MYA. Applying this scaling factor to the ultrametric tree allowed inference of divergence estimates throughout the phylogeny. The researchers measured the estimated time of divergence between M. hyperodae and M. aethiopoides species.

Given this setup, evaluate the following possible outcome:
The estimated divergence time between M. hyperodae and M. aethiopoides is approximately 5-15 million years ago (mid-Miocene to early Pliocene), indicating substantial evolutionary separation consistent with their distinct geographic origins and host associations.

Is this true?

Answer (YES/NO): NO